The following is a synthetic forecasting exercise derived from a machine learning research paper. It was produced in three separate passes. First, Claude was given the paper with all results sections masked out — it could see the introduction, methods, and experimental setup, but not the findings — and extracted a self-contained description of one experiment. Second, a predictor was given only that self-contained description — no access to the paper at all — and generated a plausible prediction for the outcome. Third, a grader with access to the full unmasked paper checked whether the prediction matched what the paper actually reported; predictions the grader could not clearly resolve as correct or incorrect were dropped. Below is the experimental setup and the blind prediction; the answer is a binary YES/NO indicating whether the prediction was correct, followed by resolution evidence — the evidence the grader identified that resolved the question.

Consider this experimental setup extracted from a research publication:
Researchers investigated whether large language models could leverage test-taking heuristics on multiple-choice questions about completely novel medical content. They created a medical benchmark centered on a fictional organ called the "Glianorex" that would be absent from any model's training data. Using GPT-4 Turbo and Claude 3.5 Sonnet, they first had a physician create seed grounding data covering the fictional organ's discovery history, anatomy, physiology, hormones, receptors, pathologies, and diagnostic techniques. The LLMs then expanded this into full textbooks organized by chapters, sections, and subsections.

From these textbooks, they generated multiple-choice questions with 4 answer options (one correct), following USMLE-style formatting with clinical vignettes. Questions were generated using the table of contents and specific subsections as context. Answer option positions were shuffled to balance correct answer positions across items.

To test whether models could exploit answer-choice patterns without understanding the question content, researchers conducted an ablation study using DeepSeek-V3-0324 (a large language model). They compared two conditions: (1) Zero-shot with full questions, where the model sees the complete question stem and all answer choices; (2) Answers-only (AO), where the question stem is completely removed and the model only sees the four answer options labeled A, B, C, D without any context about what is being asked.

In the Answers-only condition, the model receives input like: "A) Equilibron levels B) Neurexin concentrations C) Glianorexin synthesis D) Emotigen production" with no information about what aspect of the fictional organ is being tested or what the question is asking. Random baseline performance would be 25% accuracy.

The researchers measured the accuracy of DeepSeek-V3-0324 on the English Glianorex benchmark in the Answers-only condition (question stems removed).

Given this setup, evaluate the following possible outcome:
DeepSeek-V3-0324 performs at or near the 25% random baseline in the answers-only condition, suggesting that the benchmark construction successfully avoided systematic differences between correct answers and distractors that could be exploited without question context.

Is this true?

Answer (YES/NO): NO